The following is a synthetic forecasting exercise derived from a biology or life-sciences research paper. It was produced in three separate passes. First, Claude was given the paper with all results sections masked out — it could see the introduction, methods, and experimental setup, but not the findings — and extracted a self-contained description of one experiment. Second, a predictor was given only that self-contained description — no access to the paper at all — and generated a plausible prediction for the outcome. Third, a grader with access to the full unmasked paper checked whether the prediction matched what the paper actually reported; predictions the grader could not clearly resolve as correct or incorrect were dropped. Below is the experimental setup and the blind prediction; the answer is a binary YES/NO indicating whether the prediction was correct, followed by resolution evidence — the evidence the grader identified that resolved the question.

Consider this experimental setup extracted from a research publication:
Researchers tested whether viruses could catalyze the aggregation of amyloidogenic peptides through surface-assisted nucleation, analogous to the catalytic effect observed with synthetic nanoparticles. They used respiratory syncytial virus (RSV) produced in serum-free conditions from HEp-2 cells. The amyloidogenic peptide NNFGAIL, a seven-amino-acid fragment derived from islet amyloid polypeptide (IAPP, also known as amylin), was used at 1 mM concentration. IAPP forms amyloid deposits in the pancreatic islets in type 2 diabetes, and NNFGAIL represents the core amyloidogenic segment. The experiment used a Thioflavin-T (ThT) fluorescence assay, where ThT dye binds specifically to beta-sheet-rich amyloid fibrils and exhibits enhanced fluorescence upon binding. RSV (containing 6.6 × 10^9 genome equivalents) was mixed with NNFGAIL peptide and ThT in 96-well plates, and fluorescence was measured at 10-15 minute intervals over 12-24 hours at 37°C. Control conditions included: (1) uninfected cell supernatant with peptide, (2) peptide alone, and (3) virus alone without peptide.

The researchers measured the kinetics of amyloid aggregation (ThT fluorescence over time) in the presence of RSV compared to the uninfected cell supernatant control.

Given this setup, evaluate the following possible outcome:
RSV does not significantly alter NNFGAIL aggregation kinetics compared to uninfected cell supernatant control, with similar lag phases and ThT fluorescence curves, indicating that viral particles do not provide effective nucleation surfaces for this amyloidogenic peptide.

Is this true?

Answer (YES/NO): NO